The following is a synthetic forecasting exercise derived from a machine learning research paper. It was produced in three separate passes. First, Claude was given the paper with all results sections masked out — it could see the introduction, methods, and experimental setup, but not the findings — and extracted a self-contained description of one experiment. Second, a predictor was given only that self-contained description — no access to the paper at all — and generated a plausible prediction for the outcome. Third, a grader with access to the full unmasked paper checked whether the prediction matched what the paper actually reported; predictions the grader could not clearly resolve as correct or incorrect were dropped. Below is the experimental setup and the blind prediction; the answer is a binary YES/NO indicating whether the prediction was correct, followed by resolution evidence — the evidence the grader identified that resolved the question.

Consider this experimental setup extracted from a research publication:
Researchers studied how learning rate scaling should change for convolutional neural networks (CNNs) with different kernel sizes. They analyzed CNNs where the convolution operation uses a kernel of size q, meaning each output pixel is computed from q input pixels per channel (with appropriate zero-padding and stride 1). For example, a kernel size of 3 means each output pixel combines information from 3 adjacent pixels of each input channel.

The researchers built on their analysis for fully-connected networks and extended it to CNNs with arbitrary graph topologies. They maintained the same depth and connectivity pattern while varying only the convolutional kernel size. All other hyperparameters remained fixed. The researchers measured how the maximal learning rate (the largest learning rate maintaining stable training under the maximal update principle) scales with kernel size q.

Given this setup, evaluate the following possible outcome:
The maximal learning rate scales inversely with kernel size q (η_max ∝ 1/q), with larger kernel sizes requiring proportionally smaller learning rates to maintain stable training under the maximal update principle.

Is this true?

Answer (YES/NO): YES